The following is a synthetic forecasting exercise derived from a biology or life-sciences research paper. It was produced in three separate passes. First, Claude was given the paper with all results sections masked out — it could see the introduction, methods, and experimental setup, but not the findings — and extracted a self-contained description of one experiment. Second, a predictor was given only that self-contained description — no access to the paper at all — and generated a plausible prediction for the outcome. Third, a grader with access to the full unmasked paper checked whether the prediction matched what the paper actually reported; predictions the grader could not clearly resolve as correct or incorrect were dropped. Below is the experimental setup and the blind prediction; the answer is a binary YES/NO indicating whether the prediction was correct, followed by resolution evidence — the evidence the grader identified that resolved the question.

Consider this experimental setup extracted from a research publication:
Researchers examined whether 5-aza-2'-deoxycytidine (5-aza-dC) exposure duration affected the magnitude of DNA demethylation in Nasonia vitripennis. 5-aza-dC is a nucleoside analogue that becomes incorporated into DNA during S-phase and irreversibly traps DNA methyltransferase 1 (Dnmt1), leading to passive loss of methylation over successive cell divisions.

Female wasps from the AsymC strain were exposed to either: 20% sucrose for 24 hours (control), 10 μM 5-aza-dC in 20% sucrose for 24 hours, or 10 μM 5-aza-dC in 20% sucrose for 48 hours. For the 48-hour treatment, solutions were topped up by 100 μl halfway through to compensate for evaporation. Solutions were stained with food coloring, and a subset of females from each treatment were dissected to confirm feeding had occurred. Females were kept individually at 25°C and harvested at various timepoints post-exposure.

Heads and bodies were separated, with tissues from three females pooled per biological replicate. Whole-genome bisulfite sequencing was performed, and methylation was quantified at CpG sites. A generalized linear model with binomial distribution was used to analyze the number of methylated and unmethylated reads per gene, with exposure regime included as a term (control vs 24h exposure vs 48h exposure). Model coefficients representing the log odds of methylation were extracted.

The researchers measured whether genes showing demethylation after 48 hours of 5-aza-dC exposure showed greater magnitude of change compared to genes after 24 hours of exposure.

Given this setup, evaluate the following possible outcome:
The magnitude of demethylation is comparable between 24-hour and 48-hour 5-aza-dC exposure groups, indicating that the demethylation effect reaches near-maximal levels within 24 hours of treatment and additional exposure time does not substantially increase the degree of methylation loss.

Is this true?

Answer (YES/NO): NO